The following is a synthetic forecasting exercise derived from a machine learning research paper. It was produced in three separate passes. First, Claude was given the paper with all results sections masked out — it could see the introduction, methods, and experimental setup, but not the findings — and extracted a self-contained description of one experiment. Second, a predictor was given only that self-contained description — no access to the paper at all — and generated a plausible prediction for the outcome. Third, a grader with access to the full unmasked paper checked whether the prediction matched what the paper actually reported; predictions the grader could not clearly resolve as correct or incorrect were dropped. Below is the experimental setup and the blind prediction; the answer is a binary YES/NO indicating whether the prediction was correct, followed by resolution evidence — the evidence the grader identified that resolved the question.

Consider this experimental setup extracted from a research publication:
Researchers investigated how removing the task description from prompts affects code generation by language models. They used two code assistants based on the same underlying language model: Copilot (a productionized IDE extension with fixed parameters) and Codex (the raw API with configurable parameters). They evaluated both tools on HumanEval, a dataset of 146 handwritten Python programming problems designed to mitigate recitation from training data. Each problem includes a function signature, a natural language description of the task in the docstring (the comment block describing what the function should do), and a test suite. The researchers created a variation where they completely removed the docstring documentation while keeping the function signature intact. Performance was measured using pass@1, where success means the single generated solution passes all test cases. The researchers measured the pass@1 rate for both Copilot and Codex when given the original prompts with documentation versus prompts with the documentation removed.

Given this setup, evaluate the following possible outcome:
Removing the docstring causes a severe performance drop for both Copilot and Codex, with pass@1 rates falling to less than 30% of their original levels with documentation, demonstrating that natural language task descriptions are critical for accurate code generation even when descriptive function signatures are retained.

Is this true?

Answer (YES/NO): NO